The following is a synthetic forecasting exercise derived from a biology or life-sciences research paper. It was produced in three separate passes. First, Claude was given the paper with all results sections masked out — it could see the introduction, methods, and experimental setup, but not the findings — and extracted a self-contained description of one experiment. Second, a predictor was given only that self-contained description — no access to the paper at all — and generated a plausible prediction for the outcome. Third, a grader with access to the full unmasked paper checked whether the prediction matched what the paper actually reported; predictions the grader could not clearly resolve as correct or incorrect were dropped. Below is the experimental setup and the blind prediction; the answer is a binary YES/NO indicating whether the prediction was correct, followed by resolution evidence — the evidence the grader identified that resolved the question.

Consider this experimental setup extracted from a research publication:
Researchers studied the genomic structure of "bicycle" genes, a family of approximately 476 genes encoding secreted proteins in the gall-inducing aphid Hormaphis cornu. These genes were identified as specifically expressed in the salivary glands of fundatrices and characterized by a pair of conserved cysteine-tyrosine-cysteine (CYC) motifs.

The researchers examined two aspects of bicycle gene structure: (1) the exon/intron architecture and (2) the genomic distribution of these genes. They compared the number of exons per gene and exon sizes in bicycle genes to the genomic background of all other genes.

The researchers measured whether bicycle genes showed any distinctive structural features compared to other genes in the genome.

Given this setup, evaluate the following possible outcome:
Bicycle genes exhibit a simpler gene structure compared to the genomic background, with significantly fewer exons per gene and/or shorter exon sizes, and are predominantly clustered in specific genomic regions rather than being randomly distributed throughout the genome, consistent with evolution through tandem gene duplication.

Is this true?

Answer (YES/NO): NO